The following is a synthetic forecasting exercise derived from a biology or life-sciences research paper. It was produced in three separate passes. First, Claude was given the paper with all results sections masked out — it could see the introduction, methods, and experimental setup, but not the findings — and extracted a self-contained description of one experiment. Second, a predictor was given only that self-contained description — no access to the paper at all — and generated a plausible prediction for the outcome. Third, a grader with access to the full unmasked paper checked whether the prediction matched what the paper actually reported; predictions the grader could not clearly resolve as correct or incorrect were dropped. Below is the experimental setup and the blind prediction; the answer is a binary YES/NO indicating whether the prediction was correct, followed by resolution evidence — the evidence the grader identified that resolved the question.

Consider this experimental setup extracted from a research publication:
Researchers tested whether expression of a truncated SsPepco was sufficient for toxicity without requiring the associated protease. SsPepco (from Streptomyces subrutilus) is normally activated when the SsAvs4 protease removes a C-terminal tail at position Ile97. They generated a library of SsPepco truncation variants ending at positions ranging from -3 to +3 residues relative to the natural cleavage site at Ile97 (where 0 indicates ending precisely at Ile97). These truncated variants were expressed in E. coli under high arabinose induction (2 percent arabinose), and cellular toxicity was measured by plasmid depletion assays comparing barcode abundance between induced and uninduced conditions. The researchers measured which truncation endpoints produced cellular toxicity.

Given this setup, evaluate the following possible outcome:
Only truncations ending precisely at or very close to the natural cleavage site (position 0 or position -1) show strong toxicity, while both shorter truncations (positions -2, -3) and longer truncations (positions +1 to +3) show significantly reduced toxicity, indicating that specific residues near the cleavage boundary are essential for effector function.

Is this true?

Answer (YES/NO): NO